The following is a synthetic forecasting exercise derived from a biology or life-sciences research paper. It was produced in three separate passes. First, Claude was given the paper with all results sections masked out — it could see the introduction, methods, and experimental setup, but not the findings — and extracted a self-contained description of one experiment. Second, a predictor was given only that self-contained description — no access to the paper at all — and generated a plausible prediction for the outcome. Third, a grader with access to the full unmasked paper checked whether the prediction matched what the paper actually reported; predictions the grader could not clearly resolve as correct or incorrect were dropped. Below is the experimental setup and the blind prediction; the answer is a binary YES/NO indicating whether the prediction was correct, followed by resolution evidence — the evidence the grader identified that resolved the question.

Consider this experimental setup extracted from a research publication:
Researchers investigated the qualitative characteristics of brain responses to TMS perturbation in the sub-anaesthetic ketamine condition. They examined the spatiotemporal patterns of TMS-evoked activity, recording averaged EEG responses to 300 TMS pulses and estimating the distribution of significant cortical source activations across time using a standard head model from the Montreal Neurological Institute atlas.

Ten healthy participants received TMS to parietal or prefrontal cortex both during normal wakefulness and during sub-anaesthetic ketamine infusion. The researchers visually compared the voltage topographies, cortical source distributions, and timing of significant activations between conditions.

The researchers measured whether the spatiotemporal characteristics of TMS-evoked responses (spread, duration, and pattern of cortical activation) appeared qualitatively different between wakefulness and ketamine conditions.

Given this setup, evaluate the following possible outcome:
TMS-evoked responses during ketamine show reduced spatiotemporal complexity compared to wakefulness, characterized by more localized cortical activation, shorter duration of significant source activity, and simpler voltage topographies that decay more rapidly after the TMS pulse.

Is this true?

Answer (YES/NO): NO